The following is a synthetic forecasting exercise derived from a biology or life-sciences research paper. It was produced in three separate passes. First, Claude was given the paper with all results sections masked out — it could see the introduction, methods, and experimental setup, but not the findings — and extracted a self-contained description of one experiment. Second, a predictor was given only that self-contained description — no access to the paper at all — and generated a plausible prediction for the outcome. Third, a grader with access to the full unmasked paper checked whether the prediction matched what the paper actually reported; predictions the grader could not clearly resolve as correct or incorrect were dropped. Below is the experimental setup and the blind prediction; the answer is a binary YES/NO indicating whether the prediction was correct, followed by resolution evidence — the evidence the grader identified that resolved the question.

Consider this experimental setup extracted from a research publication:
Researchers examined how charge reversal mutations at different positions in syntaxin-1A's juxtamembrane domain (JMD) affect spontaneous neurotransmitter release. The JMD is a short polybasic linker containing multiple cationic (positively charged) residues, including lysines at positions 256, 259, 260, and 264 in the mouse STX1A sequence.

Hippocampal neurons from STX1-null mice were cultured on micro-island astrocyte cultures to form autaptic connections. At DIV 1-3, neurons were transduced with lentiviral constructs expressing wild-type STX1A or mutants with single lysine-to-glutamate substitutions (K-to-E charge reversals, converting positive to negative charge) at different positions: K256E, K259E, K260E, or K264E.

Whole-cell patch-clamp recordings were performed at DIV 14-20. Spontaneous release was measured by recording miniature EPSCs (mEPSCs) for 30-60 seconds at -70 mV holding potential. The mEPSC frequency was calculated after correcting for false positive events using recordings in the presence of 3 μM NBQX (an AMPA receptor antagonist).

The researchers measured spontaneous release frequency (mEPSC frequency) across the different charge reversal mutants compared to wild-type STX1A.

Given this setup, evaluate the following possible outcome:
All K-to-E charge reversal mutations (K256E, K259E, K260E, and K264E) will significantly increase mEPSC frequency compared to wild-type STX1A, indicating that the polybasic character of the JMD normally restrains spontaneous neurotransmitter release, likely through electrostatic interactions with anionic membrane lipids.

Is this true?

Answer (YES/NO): NO